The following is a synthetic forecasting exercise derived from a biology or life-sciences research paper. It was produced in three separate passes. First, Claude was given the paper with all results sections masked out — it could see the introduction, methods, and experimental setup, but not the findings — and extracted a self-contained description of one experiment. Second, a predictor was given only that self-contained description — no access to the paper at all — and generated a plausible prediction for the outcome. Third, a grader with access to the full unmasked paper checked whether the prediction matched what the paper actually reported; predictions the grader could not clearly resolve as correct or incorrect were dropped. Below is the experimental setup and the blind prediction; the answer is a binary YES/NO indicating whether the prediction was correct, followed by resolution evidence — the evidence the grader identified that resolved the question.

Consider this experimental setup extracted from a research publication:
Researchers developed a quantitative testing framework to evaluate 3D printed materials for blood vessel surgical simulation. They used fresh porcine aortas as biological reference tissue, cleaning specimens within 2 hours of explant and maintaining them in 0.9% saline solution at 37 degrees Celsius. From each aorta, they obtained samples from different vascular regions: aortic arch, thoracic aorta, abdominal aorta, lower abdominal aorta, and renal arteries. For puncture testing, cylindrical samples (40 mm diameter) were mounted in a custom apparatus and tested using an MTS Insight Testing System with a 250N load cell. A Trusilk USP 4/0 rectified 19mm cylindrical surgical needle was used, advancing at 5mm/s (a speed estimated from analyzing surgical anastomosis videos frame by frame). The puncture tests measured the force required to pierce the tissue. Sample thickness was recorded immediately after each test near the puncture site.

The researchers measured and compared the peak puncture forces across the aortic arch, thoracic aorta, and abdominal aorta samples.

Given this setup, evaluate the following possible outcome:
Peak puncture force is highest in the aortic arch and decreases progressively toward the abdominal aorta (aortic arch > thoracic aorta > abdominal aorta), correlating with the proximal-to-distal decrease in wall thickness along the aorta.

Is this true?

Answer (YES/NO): NO